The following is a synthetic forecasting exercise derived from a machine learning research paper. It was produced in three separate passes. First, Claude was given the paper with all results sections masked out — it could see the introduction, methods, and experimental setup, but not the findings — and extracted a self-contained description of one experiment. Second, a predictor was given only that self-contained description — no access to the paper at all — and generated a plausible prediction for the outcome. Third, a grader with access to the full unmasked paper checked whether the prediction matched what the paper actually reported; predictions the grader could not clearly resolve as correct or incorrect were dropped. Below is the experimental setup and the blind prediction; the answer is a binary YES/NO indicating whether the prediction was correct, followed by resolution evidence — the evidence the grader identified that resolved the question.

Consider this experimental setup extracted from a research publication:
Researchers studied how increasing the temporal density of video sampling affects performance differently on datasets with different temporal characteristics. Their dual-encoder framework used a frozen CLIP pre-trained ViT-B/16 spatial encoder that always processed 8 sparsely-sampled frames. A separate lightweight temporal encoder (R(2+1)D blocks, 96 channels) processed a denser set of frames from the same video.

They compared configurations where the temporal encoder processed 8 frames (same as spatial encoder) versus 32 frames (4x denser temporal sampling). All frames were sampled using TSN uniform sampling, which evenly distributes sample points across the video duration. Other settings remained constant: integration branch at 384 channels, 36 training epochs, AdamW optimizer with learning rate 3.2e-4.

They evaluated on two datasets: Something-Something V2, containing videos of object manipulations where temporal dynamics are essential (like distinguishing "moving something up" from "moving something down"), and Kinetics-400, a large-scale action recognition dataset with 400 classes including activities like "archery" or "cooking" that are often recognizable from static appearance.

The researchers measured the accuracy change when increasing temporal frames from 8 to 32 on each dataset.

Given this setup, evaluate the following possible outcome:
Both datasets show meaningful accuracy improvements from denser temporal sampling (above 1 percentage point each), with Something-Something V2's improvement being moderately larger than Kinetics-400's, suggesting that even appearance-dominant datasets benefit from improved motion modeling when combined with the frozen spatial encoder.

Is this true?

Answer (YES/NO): NO